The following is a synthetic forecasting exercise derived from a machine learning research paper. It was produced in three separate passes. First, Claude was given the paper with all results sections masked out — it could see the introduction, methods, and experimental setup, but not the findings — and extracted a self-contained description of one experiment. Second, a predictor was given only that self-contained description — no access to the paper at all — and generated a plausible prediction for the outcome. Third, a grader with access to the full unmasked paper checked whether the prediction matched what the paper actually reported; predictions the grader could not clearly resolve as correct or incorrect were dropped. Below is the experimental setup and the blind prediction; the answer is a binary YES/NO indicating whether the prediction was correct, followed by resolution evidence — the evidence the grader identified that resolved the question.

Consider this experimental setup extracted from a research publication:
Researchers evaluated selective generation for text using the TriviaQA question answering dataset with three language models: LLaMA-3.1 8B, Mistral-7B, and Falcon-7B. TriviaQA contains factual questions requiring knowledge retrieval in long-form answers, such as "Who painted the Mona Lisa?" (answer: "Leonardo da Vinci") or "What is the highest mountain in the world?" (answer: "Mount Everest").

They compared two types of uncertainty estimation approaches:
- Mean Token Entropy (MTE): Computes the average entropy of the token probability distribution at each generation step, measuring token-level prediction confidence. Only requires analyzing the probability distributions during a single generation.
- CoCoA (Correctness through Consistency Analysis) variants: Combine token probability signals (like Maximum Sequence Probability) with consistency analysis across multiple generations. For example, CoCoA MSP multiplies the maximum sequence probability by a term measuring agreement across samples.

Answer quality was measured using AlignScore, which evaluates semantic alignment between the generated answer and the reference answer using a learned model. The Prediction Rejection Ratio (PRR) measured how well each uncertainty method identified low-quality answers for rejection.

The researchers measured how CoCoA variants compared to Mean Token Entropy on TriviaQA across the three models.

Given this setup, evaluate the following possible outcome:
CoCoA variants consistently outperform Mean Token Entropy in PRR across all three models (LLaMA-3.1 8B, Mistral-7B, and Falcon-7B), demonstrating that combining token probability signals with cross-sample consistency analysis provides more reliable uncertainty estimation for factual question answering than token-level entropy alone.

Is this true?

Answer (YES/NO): YES